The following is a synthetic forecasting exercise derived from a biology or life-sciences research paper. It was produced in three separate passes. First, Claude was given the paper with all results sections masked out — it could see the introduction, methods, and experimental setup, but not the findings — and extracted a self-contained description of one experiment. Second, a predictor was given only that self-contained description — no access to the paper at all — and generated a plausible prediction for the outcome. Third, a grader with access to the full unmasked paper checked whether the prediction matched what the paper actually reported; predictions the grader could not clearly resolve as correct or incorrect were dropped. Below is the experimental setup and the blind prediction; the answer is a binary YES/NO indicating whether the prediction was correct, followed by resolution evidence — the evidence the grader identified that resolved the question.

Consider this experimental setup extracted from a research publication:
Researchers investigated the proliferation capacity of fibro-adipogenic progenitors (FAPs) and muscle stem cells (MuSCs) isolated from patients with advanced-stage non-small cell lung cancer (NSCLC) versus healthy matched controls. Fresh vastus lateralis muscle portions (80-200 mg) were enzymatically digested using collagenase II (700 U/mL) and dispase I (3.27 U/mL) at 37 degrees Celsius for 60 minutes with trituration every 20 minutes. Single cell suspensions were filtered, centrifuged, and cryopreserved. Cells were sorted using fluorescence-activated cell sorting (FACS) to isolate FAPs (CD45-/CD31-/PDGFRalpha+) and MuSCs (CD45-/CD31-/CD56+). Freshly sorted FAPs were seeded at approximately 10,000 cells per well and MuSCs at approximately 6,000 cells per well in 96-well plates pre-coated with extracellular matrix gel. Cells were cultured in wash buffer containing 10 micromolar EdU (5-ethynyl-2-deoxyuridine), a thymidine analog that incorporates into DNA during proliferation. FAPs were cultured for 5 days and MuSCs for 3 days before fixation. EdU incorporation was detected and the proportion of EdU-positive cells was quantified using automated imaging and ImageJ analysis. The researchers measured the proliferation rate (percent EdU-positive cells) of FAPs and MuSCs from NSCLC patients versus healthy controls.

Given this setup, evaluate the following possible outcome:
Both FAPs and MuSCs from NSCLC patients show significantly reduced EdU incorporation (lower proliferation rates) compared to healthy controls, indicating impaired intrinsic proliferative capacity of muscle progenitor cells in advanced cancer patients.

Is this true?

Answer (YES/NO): NO